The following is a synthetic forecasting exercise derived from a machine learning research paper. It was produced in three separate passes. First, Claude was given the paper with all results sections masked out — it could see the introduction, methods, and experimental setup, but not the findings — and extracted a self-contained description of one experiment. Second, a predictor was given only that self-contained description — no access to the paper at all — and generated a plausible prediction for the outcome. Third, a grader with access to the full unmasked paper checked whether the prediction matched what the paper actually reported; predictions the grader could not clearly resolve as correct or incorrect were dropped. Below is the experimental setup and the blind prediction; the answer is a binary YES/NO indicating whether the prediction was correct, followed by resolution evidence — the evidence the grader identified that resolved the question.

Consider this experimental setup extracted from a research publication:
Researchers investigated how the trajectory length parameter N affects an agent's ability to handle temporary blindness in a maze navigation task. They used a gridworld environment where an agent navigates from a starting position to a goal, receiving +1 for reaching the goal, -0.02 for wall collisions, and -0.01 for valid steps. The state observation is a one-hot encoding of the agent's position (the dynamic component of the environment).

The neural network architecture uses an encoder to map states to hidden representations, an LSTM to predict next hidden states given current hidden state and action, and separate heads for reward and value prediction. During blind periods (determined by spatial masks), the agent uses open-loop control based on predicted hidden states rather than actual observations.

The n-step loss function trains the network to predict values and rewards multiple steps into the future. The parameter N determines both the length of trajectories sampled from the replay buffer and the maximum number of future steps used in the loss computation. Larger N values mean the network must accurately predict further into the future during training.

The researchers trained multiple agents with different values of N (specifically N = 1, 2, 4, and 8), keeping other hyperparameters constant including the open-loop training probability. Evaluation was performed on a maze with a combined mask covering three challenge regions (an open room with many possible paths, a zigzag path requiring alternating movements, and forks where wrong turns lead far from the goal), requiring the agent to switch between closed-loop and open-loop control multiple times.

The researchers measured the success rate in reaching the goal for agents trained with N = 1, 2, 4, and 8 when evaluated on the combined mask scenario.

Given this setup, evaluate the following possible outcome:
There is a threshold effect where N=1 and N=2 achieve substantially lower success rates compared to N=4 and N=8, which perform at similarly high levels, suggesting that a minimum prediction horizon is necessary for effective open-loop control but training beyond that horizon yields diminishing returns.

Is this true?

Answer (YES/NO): NO